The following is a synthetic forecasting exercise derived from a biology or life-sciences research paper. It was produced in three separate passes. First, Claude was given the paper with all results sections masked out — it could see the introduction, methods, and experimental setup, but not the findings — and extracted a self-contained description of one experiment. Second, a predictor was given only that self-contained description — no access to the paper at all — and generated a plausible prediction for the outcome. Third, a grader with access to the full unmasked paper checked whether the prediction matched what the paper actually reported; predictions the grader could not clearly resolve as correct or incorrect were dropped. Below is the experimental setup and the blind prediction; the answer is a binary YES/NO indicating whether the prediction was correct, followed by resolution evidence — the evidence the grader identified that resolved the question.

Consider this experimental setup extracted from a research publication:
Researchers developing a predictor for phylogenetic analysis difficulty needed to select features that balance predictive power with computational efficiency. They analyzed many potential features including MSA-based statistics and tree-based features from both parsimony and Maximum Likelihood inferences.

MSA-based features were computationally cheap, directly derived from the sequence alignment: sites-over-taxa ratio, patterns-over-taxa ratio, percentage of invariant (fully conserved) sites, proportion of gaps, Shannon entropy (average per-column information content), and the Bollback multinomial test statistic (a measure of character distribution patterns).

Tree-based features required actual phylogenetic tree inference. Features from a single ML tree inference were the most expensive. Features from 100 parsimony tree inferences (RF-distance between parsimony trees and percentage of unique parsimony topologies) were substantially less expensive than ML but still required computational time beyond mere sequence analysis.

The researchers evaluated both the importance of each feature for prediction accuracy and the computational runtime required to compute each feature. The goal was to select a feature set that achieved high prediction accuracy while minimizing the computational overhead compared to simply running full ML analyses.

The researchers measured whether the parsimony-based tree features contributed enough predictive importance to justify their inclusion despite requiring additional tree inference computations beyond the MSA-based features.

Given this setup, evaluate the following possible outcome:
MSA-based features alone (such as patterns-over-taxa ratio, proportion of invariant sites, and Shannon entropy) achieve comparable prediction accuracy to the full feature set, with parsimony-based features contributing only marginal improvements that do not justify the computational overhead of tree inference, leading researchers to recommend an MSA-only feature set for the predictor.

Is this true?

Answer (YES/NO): NO